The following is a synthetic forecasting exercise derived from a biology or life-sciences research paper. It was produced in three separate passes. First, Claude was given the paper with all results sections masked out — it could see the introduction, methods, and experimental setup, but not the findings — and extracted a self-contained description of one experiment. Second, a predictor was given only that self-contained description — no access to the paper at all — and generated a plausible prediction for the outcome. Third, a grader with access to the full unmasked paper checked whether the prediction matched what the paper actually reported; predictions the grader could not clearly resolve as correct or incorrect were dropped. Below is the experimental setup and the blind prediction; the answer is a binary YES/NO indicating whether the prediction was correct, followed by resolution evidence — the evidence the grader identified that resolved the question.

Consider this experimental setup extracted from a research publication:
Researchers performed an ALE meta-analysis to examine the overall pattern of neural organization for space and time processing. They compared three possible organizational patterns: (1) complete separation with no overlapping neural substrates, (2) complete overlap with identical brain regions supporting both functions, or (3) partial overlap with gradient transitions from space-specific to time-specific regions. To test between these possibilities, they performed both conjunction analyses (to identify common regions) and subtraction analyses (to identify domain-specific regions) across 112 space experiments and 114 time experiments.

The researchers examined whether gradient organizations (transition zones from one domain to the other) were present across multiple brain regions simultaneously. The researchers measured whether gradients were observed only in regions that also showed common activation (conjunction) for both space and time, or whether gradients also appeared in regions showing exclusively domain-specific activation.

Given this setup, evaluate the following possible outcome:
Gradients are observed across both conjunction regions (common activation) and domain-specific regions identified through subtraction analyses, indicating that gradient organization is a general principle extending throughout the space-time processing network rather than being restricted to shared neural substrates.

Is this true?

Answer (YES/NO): NO